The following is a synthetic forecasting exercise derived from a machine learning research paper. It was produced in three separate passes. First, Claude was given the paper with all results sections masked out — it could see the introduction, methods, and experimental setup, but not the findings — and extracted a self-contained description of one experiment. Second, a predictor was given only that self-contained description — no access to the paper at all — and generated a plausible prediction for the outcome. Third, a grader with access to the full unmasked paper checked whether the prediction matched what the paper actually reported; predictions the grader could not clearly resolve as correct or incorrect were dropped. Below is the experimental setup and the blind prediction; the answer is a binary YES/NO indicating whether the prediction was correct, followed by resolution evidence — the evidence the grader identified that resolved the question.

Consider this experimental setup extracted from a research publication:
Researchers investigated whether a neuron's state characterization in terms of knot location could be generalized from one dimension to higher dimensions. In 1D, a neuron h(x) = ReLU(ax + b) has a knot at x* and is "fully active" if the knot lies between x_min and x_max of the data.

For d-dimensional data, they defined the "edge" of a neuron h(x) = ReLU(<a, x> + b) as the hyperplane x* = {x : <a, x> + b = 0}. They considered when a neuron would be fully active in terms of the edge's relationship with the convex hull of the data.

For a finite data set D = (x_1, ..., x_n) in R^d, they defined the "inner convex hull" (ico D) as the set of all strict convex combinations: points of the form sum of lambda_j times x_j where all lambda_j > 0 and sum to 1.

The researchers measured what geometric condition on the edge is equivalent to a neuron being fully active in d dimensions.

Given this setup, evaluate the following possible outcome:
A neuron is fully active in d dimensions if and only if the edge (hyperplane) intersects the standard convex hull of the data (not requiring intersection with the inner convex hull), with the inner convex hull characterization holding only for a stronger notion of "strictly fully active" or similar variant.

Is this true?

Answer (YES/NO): NO